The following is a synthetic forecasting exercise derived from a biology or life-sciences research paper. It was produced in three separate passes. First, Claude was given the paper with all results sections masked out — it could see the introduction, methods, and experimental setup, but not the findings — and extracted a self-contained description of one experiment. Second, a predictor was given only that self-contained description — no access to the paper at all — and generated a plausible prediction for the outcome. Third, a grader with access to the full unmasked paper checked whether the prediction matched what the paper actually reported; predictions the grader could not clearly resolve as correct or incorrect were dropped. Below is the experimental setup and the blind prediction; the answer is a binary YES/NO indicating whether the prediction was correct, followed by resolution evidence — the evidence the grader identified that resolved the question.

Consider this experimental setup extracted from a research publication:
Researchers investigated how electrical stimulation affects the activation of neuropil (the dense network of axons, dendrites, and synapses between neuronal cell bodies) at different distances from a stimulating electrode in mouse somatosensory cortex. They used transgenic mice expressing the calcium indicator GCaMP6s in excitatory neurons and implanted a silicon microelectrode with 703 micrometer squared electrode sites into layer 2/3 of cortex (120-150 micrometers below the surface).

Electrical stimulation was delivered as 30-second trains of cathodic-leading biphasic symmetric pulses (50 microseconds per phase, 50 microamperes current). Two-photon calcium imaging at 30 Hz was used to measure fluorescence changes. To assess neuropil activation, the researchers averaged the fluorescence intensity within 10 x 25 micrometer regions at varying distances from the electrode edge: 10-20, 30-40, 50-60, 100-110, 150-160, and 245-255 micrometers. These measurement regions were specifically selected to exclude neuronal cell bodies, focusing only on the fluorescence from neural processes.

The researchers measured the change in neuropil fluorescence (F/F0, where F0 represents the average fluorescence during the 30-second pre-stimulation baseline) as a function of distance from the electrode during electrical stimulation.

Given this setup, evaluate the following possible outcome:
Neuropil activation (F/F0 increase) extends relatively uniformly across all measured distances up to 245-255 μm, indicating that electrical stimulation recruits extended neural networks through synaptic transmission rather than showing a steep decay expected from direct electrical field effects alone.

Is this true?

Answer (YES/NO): NO